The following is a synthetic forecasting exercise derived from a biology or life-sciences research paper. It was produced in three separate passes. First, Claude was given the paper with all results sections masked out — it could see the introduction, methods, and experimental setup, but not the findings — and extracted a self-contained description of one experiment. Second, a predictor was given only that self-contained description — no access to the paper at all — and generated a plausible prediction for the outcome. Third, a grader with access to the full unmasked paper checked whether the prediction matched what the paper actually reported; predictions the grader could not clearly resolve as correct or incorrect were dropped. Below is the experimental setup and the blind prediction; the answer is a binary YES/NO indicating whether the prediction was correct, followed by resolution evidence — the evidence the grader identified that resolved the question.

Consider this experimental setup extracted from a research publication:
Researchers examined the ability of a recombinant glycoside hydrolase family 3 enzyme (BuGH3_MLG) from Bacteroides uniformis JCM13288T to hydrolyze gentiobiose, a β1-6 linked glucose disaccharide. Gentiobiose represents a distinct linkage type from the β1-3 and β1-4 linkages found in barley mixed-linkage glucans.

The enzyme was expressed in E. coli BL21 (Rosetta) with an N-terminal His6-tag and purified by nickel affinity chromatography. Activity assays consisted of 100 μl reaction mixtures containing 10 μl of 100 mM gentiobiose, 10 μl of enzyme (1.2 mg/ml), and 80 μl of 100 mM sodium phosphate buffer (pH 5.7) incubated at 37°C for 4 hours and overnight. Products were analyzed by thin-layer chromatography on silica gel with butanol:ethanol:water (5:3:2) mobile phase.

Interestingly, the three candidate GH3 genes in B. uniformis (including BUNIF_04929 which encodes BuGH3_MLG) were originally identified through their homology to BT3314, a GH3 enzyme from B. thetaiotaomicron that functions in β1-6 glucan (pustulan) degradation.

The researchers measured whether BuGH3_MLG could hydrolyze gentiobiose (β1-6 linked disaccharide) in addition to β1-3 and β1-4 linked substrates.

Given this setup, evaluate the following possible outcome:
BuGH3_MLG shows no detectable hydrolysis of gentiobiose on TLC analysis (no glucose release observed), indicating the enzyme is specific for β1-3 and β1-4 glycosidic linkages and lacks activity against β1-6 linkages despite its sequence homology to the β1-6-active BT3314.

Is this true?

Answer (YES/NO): NO